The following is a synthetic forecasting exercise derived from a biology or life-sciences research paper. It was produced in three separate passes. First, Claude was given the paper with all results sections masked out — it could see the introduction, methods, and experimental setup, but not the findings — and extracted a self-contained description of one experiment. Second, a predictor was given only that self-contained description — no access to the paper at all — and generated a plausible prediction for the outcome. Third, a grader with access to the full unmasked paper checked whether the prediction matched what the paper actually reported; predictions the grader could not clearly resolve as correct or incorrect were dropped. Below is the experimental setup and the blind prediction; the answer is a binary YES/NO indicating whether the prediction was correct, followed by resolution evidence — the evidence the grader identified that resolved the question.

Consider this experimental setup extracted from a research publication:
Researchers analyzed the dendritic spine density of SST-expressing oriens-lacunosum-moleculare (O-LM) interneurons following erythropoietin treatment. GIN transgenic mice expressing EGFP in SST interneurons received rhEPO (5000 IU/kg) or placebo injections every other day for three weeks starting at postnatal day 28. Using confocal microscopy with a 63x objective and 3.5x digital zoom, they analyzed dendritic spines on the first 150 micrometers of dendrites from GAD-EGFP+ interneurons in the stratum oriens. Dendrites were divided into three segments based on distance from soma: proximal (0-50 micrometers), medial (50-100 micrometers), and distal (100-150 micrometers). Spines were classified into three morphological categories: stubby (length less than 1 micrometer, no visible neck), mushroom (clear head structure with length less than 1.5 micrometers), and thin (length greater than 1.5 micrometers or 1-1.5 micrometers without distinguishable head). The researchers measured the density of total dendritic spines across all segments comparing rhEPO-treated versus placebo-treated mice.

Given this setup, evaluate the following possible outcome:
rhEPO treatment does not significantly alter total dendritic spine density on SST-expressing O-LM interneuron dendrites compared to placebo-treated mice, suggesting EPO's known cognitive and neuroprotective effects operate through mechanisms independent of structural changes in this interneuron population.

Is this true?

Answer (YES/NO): NO